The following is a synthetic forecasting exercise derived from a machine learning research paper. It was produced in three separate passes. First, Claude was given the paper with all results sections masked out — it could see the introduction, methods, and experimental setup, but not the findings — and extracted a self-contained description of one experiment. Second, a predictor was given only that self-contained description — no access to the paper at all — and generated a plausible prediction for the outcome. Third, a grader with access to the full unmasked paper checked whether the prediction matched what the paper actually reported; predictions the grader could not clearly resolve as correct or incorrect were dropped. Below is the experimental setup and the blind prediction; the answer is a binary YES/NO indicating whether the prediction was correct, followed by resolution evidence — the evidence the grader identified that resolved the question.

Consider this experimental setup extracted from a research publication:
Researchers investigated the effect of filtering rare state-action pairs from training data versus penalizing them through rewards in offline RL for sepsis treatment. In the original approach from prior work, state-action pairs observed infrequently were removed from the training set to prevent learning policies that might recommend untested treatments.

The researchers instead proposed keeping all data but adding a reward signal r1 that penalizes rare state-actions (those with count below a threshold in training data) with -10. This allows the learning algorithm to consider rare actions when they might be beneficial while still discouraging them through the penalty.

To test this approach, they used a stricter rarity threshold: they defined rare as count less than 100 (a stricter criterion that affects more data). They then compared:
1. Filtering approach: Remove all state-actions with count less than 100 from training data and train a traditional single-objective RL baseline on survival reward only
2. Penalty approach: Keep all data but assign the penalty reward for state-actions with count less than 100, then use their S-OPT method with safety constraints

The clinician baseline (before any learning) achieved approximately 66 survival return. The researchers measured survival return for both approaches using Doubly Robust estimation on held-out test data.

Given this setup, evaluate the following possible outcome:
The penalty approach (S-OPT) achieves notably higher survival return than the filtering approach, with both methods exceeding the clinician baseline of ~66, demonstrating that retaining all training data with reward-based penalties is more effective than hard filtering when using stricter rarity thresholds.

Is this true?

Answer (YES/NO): NO